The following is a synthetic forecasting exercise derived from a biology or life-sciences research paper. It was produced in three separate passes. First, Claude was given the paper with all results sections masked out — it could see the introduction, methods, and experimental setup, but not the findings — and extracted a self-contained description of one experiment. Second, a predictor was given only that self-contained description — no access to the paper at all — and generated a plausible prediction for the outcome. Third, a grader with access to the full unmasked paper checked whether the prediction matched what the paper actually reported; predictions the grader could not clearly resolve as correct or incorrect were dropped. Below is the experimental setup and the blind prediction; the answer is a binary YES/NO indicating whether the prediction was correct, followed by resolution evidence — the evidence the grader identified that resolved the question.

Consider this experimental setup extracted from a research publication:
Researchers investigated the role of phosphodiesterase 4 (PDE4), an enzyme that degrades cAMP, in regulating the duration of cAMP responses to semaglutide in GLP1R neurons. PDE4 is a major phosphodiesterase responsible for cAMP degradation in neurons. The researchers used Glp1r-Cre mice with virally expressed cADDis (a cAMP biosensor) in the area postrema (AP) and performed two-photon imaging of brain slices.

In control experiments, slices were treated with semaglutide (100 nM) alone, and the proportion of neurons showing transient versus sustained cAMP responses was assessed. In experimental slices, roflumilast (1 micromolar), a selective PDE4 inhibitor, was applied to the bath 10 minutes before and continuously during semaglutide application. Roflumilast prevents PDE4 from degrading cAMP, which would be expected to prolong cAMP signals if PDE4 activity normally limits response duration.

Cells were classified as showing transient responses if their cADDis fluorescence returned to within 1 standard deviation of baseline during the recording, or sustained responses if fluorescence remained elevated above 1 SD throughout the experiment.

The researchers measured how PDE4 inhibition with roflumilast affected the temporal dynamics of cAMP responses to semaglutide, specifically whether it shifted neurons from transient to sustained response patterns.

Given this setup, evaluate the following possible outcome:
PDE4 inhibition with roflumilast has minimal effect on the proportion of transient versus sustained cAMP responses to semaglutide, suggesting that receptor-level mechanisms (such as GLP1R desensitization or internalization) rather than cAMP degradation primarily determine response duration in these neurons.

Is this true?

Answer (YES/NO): NO